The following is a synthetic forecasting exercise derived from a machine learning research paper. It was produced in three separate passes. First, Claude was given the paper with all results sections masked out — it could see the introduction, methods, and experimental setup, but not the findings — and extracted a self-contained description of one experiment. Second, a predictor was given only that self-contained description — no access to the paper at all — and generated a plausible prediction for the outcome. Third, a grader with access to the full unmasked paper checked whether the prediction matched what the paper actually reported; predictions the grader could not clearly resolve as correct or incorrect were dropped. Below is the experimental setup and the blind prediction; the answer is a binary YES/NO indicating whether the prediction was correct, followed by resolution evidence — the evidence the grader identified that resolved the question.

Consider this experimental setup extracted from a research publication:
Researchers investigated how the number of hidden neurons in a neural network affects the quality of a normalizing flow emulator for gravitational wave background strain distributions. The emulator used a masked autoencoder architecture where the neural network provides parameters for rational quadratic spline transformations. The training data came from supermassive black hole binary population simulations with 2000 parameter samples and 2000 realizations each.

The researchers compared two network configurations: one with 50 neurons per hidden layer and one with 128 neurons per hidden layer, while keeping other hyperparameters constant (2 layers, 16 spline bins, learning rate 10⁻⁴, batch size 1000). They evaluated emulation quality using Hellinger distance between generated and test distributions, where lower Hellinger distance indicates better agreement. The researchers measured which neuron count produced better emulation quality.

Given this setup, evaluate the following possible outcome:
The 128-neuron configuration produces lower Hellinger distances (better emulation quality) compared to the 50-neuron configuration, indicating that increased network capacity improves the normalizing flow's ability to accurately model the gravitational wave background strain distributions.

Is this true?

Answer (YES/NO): YES